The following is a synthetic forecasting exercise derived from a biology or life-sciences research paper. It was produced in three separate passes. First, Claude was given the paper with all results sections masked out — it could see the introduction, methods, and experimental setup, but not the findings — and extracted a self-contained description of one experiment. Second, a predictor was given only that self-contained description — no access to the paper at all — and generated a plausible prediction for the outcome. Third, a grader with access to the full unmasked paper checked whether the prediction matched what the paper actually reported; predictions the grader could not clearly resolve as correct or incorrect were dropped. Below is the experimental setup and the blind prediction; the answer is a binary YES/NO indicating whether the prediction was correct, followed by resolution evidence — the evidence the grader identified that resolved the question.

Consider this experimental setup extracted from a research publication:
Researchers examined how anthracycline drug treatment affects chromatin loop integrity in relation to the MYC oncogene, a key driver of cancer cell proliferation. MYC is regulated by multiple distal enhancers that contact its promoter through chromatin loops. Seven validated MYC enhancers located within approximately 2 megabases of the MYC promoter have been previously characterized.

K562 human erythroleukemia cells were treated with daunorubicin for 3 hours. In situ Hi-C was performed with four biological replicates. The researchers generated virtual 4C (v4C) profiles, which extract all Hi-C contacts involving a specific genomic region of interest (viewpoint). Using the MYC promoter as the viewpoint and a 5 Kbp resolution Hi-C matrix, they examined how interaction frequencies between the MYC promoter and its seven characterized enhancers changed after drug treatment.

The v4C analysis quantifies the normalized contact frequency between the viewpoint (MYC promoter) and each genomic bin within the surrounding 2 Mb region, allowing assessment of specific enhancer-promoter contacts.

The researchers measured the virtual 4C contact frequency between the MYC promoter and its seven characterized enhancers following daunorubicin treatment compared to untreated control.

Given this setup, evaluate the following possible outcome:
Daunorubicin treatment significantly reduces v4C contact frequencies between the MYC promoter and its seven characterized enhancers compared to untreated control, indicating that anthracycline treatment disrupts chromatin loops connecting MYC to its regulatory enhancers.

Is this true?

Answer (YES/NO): YES